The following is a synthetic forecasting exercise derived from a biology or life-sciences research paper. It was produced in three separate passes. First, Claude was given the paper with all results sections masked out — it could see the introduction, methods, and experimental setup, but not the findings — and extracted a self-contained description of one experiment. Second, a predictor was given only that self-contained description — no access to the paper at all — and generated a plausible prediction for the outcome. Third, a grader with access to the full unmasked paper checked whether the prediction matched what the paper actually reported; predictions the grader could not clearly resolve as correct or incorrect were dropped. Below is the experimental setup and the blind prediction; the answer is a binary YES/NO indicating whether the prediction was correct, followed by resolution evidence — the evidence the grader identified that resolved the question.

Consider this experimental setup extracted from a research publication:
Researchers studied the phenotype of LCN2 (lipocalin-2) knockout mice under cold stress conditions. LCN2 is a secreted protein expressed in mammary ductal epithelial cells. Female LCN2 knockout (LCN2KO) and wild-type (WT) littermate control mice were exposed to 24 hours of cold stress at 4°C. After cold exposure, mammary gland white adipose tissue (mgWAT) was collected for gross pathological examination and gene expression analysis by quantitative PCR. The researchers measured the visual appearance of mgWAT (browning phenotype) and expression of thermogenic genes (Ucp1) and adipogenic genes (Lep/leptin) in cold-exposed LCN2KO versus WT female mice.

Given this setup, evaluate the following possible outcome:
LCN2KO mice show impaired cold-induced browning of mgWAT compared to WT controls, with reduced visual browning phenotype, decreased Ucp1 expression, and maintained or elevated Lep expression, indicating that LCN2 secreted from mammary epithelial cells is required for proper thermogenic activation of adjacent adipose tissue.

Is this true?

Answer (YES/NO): NO